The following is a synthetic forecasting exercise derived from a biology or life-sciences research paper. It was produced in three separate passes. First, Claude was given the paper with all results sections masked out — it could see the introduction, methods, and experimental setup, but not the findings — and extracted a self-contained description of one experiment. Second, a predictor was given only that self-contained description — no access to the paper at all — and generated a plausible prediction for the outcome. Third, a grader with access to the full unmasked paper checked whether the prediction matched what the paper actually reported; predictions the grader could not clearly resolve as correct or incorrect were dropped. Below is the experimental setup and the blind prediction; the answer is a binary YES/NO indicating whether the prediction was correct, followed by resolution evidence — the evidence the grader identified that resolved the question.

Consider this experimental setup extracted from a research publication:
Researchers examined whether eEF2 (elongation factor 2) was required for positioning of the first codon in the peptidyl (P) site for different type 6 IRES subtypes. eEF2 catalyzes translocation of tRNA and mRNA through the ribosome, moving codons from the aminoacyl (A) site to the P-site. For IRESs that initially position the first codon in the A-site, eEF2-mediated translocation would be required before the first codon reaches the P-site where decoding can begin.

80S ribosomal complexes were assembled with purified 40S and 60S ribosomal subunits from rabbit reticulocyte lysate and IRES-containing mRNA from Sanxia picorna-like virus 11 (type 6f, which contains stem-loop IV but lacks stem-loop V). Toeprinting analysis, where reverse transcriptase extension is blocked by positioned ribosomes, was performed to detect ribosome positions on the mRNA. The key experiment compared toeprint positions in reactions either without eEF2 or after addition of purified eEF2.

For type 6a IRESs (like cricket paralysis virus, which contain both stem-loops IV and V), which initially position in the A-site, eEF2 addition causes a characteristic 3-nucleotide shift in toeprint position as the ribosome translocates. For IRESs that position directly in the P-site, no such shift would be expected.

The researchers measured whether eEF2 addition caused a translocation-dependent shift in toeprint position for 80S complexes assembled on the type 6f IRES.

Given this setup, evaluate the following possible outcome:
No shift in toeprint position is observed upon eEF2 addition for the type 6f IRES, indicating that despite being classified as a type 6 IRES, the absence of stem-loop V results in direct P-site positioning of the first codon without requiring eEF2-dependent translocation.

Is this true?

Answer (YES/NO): YES